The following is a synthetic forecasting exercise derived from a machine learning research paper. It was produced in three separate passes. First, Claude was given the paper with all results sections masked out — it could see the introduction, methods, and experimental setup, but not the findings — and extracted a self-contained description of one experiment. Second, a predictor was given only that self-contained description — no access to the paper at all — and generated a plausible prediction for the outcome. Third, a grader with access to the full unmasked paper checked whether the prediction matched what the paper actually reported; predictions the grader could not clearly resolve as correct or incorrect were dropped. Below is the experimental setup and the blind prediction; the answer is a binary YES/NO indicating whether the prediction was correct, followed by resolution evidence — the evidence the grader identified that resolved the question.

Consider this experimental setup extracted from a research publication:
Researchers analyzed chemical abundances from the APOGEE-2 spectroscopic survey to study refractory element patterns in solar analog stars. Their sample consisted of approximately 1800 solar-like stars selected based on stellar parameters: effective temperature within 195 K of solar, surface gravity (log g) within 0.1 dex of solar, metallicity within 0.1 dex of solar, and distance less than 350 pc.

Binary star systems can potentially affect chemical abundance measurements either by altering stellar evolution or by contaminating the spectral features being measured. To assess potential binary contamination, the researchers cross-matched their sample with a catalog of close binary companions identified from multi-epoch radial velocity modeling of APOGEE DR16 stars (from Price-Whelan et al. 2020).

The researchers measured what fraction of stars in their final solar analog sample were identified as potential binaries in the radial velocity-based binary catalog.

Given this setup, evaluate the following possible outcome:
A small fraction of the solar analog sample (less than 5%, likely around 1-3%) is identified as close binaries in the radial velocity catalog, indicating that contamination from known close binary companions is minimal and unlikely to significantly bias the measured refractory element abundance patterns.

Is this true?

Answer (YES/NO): YES